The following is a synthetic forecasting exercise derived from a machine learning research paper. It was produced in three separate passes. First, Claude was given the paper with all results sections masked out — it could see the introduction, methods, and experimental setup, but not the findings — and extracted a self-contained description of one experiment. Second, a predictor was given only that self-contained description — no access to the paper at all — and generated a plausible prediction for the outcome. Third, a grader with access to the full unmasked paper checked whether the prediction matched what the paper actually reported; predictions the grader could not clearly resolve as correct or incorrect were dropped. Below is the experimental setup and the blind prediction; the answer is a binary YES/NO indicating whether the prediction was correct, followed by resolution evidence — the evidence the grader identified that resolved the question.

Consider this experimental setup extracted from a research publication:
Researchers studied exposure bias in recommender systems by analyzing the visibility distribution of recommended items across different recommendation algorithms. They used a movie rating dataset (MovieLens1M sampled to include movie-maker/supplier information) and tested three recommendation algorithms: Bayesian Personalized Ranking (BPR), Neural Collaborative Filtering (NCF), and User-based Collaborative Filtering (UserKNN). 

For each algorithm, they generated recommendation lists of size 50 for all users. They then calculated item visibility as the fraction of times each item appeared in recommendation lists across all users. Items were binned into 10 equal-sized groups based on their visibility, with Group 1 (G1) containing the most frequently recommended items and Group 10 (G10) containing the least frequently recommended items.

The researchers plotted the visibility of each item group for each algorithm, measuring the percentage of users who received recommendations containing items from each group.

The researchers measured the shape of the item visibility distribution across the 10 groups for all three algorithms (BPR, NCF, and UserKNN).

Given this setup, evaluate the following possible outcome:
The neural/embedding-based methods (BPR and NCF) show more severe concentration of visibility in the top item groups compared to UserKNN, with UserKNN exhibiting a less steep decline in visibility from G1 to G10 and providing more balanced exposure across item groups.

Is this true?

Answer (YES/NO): NO